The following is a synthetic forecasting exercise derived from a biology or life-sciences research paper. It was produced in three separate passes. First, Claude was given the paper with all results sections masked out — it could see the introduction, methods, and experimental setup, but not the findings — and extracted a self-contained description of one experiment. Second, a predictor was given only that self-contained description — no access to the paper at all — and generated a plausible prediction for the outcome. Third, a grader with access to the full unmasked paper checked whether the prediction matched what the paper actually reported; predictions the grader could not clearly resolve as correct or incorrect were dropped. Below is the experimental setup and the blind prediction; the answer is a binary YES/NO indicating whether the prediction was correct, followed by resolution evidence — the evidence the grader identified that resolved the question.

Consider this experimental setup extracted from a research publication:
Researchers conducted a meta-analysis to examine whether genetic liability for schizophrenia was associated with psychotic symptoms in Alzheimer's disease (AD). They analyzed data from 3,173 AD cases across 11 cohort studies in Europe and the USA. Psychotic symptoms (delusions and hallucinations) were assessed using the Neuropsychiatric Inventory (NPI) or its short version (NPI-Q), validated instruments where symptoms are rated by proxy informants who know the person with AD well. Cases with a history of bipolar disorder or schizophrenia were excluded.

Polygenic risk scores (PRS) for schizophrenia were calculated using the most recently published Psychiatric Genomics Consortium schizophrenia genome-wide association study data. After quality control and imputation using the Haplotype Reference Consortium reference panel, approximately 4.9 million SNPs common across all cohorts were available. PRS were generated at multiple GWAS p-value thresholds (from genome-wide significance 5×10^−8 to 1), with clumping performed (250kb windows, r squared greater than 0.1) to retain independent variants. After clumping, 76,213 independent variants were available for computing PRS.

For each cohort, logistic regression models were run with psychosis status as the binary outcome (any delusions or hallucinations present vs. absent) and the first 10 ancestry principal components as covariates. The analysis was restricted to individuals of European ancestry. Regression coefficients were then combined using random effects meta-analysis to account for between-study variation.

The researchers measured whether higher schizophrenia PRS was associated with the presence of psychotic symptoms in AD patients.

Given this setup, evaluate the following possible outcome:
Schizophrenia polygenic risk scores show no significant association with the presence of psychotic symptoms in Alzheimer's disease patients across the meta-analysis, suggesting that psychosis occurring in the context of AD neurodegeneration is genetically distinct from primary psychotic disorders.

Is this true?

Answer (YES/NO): NO